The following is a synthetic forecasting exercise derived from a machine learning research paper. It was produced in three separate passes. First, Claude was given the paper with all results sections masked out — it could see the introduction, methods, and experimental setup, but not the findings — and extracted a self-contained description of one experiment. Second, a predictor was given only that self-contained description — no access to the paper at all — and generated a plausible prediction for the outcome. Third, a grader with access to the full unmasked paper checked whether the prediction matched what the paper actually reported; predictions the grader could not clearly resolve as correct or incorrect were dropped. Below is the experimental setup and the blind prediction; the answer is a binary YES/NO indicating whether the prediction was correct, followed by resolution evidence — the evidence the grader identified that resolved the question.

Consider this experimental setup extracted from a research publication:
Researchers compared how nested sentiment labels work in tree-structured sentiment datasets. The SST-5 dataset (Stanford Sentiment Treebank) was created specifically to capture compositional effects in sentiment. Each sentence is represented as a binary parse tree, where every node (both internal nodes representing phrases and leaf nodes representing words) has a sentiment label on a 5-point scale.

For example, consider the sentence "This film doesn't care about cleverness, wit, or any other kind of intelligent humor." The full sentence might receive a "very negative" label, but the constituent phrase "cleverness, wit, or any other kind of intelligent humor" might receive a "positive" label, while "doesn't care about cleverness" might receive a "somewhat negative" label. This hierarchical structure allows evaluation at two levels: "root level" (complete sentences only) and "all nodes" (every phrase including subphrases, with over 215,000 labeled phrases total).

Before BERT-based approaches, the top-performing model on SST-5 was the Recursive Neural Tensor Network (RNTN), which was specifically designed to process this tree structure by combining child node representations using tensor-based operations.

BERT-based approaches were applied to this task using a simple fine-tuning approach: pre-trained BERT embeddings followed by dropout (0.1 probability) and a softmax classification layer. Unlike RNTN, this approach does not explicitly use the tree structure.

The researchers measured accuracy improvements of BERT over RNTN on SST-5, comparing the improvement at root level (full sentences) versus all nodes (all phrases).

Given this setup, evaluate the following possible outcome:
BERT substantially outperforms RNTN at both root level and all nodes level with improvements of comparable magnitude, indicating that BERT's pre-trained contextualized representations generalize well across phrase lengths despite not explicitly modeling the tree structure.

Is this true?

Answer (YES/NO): NO